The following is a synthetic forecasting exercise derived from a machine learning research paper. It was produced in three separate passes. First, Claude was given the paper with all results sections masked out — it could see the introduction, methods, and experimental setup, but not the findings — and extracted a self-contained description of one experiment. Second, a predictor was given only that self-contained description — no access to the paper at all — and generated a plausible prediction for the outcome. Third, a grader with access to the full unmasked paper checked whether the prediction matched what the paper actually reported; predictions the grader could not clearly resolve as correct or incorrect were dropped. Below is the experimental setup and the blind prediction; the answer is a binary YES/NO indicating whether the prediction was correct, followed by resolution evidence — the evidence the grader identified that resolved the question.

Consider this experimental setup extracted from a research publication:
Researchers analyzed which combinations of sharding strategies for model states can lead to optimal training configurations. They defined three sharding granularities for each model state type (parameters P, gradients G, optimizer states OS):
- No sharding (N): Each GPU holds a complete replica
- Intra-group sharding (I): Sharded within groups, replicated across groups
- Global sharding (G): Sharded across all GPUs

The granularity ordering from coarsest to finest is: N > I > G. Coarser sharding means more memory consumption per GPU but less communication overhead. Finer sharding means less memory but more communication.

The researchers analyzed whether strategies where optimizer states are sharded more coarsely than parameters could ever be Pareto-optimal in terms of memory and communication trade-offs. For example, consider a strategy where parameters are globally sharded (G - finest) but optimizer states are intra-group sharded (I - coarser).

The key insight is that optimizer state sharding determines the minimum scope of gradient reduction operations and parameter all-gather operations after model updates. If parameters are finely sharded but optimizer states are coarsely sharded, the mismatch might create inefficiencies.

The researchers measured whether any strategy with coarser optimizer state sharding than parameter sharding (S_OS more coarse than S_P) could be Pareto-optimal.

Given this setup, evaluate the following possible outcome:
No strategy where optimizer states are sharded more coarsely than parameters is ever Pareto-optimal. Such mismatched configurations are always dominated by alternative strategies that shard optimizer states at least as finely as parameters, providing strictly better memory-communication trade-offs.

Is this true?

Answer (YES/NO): YES